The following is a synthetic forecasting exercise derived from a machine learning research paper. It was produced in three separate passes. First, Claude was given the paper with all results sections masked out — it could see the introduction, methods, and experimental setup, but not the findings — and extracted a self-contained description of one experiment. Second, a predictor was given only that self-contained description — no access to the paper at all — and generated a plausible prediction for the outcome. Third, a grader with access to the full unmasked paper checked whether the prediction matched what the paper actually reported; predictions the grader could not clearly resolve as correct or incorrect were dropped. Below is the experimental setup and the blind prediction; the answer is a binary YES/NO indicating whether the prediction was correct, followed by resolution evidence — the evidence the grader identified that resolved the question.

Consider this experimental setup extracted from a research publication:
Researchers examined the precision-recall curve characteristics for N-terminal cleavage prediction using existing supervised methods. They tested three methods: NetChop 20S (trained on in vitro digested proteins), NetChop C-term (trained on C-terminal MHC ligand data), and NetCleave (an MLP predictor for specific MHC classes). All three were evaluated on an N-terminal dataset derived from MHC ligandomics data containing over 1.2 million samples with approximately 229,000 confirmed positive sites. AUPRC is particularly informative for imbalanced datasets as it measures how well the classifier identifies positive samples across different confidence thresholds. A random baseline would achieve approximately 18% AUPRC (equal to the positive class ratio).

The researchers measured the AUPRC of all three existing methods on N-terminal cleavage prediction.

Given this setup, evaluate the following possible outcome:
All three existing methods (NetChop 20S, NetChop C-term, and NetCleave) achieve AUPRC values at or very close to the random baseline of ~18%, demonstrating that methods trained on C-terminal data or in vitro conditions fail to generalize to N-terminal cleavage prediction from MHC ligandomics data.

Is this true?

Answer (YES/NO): YES